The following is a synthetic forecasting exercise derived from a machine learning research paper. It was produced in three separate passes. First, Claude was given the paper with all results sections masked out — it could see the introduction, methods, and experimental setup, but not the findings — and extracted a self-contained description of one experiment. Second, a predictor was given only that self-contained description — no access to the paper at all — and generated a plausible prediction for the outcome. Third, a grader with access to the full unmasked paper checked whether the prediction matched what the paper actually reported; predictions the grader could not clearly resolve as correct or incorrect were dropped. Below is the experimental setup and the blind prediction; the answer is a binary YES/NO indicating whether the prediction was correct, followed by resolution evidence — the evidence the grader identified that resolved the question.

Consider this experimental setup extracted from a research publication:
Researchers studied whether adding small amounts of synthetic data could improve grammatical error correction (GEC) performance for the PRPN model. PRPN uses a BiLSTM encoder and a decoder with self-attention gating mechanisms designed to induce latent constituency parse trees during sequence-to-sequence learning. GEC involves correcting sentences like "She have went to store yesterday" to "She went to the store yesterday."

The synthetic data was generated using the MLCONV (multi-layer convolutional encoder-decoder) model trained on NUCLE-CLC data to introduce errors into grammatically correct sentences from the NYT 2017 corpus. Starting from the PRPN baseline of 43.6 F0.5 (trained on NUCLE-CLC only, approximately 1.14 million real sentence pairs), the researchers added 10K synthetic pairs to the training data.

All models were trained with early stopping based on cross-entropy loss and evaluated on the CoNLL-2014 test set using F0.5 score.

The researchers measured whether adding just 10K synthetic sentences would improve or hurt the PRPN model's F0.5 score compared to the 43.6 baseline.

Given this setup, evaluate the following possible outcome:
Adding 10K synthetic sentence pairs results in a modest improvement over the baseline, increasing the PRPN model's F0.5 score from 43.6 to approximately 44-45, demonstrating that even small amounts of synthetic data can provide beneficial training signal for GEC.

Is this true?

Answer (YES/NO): YES